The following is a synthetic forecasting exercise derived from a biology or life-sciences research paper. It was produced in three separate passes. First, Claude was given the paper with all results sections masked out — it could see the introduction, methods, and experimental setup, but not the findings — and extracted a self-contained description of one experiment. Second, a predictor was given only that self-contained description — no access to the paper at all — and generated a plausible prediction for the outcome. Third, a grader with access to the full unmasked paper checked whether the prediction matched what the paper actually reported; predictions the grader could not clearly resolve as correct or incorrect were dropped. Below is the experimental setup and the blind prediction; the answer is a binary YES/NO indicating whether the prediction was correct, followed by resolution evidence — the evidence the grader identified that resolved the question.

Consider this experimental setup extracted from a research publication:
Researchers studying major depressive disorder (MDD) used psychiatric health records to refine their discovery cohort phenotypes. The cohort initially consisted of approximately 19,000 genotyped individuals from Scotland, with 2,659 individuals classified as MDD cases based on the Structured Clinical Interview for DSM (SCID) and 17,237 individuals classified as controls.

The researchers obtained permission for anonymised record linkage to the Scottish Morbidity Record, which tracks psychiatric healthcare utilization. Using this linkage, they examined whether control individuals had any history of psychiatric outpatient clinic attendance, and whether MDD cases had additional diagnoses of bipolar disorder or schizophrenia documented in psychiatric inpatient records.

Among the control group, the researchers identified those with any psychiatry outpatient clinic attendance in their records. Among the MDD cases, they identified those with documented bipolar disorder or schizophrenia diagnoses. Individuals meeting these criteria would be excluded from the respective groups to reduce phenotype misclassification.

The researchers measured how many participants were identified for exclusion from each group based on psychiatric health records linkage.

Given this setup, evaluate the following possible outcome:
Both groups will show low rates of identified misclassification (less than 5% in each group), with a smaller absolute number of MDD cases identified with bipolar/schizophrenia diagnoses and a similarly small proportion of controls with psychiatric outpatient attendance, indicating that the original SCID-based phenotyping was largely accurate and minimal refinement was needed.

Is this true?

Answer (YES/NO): NO